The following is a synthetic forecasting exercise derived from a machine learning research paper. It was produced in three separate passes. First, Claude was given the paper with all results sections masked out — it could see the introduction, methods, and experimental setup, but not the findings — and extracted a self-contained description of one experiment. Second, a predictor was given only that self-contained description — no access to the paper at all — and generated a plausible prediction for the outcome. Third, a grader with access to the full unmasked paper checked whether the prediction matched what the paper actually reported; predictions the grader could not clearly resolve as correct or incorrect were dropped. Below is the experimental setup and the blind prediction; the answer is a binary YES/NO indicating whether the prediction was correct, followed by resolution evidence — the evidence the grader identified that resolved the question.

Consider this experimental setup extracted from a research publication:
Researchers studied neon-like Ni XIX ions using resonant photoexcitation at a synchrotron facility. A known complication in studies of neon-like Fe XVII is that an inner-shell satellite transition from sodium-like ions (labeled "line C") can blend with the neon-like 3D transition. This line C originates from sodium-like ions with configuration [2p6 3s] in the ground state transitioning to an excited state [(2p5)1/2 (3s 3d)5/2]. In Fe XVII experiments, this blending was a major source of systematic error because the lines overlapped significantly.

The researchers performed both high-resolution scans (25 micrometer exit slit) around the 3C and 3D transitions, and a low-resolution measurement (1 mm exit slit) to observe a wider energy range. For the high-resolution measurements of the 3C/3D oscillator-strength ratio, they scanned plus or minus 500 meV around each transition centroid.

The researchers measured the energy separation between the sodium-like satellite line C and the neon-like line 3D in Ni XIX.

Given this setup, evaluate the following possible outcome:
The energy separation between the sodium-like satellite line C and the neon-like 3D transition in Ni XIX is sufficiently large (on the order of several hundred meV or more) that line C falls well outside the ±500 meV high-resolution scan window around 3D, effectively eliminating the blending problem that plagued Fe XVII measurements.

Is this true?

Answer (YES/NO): YES